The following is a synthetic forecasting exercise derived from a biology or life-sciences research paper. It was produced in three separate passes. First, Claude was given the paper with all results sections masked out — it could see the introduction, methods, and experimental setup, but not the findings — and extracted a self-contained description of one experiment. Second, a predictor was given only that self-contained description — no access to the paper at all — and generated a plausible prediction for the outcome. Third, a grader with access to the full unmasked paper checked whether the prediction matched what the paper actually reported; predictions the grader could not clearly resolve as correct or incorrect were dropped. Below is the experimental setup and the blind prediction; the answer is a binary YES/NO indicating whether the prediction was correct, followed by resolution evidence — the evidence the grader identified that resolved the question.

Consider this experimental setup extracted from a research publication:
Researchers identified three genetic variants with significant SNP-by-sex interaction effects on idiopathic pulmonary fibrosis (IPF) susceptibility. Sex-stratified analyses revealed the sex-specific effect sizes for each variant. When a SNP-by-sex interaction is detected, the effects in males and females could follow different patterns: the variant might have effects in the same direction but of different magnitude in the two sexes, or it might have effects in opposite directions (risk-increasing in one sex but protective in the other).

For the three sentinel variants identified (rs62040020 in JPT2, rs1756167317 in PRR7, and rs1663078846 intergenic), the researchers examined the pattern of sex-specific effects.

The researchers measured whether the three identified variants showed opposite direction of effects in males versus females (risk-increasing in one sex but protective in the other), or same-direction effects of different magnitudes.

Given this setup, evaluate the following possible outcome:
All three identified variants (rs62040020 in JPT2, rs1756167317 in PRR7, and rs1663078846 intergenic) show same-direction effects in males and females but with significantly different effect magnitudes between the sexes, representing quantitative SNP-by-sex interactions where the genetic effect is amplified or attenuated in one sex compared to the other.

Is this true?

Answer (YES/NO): NO